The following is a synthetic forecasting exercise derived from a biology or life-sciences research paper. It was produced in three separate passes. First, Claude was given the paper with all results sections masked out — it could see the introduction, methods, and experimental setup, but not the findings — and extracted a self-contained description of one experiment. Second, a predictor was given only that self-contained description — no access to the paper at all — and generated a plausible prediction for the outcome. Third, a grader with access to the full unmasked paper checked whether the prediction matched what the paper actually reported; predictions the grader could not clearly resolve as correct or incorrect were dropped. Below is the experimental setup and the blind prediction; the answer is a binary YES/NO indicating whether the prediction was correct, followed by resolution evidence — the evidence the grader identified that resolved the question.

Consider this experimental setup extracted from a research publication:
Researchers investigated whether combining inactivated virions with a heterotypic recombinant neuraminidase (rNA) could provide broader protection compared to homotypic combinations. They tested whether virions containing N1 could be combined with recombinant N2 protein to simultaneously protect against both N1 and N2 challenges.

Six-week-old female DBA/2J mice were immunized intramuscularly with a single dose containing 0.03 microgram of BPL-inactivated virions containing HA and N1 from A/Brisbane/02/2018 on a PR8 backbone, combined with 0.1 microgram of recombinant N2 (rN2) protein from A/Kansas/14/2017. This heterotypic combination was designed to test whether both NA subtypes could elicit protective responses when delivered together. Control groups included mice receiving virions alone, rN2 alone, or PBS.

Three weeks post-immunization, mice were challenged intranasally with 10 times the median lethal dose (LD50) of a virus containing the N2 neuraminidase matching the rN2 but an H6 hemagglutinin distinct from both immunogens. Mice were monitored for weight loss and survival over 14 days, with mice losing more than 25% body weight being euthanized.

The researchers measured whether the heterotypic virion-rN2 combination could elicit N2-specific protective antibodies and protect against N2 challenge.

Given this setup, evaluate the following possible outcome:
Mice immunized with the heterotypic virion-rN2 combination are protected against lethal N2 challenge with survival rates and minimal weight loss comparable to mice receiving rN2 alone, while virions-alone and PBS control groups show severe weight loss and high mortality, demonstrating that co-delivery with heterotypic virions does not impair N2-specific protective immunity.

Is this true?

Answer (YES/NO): NO